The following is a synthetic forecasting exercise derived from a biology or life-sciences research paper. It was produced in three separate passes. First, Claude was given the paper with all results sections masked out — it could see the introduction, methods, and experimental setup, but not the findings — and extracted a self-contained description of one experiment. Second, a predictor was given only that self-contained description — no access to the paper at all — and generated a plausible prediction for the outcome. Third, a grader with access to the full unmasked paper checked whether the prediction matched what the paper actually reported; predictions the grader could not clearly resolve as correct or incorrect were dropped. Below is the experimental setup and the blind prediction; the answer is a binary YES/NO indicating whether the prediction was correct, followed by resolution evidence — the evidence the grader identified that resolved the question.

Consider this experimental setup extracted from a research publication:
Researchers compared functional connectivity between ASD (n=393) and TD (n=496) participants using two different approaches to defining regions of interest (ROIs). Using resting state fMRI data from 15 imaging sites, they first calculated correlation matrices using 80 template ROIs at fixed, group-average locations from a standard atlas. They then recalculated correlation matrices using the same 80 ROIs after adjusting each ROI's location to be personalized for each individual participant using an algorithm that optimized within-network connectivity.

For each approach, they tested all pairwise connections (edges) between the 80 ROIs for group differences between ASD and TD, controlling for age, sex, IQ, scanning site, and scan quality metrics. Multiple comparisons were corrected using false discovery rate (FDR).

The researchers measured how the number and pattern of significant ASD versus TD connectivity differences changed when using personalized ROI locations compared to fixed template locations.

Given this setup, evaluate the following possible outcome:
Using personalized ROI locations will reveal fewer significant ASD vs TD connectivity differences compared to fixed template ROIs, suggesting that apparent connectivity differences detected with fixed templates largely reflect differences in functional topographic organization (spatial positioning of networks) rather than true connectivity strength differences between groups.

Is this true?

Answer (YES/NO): YES